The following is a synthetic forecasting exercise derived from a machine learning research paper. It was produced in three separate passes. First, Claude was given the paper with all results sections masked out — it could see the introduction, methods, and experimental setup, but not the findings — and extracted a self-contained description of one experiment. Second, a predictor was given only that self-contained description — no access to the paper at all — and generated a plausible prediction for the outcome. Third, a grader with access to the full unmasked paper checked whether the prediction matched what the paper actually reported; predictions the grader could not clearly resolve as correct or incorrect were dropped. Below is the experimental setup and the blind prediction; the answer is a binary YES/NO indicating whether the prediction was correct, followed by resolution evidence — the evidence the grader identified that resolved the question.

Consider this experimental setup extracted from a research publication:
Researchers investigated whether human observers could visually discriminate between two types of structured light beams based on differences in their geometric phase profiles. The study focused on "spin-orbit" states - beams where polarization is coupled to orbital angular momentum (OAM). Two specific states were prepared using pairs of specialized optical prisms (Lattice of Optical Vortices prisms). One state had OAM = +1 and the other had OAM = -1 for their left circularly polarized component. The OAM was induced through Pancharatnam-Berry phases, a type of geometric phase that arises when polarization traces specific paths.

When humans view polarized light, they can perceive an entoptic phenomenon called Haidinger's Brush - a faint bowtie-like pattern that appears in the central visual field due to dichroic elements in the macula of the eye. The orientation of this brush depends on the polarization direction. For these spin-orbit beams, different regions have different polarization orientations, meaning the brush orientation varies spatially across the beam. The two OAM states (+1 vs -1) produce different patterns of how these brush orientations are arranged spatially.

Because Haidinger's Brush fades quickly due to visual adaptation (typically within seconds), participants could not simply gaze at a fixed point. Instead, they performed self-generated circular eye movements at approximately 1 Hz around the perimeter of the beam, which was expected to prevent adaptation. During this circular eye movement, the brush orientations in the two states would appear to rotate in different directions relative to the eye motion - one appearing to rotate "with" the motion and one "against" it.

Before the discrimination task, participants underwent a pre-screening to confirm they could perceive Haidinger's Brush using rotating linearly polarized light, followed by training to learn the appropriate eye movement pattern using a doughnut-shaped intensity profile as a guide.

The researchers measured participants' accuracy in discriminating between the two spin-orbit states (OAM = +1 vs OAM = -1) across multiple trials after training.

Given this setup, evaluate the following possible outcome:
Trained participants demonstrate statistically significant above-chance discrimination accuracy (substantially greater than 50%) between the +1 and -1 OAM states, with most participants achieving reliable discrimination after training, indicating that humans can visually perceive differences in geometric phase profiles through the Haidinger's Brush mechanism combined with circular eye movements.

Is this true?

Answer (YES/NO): NO